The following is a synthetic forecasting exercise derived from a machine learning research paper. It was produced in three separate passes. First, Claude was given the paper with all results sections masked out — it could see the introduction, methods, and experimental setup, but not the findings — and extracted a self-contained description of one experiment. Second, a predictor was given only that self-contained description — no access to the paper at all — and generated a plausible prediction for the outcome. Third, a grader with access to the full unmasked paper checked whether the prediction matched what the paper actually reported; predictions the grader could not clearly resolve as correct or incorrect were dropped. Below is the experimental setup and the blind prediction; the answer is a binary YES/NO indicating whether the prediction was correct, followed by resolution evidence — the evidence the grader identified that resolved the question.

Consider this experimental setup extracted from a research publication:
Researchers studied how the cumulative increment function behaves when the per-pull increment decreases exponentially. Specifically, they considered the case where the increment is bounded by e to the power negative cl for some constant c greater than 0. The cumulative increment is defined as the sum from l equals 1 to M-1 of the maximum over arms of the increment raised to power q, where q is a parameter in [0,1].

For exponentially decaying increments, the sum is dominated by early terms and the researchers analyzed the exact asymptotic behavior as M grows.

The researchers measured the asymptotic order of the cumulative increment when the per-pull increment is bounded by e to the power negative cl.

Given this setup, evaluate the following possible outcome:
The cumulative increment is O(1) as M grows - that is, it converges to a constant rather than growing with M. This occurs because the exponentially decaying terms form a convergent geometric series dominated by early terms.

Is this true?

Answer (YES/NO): YES